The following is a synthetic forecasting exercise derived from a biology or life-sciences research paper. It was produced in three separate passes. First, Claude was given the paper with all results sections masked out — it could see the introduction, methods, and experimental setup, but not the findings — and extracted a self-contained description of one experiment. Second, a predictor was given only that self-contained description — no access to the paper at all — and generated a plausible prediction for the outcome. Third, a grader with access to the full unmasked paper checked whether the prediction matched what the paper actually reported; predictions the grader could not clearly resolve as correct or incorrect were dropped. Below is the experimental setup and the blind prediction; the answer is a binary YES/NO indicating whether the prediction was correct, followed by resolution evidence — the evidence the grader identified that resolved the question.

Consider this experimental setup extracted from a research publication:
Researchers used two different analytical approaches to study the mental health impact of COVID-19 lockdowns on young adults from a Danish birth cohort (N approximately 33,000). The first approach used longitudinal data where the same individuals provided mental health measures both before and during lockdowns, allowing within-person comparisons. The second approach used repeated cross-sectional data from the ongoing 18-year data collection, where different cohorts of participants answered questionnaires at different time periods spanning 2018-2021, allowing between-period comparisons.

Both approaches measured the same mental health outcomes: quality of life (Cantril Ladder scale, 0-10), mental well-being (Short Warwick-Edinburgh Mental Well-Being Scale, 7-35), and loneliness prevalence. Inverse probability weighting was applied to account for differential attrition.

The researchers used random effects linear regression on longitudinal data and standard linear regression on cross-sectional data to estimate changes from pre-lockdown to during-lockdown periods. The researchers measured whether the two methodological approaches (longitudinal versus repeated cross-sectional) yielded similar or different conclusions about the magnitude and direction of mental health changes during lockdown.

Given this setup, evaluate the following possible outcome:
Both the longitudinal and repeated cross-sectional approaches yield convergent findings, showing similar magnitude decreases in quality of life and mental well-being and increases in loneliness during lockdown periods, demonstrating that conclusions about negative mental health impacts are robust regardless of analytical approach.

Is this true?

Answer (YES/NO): NO